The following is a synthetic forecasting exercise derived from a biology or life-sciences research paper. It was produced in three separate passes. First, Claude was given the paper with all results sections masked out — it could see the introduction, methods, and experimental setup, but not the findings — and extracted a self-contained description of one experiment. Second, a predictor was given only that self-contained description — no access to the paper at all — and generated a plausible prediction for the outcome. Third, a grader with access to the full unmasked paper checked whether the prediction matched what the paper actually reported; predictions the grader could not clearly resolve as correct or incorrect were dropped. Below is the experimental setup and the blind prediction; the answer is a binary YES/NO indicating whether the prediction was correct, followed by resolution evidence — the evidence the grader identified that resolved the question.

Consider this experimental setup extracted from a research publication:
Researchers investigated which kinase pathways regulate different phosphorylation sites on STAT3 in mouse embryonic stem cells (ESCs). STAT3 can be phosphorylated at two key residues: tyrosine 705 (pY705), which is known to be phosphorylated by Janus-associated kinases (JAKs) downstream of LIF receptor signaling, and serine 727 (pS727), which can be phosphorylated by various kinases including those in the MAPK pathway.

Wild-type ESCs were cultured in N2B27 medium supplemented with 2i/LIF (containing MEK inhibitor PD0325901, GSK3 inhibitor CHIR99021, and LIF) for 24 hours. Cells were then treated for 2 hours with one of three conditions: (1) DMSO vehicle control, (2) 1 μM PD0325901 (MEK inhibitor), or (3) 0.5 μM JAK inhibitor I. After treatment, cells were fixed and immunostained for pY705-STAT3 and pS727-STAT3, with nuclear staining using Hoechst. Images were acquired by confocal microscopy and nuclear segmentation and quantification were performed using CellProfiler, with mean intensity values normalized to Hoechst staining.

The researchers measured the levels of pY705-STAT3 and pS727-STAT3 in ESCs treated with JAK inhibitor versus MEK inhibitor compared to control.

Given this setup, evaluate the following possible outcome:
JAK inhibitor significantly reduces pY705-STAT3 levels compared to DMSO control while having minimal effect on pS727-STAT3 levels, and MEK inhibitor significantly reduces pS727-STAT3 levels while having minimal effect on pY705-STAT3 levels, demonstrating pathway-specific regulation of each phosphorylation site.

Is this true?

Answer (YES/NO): NO